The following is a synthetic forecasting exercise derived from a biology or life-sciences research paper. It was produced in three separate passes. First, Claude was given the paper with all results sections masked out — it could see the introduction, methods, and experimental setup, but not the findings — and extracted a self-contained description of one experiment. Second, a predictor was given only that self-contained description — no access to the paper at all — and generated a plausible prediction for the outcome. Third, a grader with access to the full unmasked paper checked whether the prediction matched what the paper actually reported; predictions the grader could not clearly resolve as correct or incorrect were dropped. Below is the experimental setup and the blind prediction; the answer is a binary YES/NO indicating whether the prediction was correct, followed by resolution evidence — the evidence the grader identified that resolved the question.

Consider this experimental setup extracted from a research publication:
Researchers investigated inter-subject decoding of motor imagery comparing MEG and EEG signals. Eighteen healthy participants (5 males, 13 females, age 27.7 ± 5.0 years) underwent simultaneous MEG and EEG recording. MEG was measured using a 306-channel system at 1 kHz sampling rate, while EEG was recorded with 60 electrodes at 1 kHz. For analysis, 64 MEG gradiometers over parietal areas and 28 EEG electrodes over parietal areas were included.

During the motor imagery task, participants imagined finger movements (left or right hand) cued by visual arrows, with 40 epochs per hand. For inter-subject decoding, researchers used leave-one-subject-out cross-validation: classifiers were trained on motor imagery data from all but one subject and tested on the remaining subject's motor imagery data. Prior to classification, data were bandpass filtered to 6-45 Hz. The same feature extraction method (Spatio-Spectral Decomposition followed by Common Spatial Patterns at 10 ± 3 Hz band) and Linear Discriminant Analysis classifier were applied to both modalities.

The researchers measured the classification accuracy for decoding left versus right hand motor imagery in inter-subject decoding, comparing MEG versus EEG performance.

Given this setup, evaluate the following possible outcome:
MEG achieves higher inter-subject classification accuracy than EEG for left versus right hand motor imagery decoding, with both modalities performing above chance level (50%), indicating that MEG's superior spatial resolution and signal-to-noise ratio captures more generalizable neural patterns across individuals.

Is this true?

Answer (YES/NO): YES